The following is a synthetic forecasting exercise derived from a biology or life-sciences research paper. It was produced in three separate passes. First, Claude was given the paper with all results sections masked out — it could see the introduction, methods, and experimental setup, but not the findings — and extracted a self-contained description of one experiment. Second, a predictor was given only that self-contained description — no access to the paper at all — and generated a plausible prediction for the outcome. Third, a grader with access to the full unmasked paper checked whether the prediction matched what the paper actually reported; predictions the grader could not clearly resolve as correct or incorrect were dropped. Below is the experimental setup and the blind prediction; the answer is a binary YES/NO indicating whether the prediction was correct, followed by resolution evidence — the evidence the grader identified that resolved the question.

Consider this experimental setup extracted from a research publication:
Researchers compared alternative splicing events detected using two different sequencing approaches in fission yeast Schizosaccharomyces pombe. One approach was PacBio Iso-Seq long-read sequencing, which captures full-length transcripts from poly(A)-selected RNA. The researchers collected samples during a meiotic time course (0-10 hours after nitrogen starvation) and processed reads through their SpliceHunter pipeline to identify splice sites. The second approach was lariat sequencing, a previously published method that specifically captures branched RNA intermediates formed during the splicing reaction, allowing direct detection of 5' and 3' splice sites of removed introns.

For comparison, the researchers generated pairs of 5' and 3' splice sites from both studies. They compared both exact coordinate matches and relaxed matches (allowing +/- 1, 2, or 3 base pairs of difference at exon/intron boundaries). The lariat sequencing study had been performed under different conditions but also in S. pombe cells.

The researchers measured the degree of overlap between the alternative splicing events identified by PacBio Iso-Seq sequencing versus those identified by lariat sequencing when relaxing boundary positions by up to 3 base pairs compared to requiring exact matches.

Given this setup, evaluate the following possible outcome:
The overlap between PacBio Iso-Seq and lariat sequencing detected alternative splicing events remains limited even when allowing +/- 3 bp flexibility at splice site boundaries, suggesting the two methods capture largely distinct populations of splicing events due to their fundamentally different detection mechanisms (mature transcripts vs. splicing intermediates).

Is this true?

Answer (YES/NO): YES